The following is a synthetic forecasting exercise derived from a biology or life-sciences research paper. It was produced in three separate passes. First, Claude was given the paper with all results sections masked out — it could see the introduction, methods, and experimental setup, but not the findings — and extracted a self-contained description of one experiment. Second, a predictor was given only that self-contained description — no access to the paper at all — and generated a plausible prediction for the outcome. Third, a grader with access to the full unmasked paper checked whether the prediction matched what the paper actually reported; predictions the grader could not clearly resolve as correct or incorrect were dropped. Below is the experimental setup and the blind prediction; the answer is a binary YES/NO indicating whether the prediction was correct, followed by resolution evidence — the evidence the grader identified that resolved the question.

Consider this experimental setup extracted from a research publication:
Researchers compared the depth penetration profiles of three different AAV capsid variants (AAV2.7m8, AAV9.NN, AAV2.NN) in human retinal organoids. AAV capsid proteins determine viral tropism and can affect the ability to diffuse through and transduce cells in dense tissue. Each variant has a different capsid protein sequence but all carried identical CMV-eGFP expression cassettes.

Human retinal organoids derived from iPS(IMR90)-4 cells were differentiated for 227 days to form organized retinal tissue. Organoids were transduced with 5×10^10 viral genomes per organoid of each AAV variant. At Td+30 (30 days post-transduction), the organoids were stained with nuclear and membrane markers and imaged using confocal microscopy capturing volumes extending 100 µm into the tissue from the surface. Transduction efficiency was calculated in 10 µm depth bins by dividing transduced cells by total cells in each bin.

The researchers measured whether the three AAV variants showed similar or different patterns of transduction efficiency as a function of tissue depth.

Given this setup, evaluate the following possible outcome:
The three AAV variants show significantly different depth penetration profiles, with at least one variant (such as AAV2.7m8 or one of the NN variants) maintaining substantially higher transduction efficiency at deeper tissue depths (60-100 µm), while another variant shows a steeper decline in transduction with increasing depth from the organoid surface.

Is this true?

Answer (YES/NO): YES